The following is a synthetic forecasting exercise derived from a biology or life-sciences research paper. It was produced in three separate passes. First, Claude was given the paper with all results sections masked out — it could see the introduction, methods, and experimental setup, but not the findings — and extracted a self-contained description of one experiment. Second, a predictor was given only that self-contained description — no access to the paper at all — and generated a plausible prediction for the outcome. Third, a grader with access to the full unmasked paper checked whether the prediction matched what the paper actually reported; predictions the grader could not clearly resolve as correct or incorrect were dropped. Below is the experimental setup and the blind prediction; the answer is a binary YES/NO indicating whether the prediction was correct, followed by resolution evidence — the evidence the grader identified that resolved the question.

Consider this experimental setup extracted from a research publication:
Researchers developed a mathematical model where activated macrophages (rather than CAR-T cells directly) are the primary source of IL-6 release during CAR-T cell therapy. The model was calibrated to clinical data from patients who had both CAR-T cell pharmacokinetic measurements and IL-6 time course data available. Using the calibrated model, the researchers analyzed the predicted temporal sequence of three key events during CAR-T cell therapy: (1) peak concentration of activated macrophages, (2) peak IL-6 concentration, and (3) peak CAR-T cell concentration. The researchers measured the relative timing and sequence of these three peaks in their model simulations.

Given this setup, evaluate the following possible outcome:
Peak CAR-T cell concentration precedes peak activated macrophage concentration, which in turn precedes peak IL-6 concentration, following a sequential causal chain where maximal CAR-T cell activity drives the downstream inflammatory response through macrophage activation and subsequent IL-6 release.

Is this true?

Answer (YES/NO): NO